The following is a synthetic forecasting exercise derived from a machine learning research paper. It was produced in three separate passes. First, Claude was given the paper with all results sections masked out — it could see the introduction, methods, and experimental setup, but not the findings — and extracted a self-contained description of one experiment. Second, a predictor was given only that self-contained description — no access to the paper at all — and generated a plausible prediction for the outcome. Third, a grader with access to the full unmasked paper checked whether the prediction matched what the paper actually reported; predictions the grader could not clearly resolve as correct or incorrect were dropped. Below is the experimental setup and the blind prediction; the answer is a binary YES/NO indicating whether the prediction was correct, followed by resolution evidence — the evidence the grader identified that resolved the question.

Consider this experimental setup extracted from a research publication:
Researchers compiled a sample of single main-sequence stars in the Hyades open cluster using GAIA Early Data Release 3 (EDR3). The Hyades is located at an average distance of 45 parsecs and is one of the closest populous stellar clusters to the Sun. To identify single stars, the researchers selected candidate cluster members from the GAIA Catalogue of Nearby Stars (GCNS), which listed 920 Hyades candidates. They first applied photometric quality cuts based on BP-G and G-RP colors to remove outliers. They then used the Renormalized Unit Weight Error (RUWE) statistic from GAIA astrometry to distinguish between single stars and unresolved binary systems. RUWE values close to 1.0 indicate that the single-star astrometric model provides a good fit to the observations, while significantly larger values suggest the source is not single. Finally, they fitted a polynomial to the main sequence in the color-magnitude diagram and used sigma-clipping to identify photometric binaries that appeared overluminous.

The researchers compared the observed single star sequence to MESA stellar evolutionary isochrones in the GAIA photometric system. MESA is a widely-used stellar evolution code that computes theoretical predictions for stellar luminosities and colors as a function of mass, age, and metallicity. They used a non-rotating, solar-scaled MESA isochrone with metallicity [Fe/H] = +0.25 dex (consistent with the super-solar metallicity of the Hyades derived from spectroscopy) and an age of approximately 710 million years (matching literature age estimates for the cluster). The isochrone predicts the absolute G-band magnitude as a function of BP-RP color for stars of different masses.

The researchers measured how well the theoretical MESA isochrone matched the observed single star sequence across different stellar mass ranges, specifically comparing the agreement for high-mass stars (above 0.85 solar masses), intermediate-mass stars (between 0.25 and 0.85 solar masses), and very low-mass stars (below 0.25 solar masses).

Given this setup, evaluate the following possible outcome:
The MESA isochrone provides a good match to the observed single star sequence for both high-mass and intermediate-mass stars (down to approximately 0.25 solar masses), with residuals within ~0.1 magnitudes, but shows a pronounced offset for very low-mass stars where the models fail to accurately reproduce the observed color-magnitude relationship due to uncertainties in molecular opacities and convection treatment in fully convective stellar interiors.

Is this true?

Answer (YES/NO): NO